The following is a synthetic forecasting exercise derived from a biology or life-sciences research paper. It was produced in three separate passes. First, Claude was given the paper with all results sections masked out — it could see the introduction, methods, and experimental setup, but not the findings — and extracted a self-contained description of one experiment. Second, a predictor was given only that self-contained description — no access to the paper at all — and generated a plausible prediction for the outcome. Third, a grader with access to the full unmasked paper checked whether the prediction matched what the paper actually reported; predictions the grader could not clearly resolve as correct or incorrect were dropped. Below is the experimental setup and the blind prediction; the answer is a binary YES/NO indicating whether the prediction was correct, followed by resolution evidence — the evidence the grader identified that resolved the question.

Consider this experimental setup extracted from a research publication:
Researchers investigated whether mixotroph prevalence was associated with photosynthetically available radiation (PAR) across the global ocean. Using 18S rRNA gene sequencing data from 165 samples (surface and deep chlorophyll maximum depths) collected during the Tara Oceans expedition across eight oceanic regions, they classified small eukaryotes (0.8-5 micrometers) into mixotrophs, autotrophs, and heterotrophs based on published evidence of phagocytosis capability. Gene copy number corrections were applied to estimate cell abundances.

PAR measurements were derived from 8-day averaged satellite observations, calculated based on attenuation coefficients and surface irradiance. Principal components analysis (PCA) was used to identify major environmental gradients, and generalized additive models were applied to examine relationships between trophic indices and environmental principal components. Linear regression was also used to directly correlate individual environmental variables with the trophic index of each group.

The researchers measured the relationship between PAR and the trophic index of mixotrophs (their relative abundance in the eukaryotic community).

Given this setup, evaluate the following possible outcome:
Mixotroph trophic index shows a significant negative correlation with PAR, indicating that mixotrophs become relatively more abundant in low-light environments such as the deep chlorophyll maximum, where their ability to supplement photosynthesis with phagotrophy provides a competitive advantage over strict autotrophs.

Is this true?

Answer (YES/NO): NO